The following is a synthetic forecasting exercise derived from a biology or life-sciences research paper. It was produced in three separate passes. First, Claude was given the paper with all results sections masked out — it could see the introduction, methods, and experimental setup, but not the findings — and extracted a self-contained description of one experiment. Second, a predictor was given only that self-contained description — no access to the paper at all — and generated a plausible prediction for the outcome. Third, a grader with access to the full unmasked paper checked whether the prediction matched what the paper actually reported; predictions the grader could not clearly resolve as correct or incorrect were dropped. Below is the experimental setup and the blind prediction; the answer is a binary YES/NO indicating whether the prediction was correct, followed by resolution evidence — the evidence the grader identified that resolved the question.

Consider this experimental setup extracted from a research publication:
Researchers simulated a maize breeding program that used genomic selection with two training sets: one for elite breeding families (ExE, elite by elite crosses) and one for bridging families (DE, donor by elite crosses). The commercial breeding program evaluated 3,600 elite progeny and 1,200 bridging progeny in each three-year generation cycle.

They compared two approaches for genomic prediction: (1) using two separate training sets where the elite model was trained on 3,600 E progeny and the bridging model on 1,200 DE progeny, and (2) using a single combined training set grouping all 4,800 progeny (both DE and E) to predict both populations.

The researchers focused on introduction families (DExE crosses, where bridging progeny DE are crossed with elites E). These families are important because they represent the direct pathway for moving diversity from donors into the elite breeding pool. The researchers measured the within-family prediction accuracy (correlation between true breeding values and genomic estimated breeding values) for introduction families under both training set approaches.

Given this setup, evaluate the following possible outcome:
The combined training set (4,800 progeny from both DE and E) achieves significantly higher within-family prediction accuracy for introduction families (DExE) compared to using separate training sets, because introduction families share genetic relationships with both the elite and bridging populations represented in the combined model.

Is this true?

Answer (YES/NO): YES